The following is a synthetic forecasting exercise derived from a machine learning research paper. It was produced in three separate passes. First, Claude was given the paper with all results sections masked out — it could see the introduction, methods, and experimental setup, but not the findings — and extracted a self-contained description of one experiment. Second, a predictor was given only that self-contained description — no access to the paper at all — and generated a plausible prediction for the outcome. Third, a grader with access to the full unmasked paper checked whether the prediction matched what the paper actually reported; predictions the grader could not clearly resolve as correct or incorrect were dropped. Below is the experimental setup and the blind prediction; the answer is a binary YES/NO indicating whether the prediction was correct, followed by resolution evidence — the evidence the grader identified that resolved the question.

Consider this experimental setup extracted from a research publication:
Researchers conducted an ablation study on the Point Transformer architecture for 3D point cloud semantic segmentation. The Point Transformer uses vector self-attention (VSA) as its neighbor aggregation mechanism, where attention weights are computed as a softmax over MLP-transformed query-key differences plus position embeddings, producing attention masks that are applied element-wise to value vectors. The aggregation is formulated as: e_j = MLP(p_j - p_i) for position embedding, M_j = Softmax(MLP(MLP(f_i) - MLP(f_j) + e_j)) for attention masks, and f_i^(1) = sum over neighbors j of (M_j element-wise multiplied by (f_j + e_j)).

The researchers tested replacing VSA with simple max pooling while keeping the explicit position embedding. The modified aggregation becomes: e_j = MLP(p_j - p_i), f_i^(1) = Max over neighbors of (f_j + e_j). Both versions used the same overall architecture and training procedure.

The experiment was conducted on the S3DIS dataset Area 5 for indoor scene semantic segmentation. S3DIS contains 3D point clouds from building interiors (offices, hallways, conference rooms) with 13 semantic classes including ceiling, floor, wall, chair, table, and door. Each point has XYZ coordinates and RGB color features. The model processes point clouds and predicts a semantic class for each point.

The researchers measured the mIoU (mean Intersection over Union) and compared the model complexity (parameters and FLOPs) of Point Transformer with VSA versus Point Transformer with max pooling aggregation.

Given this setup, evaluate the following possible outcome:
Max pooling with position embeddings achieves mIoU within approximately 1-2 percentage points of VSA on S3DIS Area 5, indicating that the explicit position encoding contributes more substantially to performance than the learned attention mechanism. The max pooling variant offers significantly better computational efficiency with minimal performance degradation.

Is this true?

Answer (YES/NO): YES